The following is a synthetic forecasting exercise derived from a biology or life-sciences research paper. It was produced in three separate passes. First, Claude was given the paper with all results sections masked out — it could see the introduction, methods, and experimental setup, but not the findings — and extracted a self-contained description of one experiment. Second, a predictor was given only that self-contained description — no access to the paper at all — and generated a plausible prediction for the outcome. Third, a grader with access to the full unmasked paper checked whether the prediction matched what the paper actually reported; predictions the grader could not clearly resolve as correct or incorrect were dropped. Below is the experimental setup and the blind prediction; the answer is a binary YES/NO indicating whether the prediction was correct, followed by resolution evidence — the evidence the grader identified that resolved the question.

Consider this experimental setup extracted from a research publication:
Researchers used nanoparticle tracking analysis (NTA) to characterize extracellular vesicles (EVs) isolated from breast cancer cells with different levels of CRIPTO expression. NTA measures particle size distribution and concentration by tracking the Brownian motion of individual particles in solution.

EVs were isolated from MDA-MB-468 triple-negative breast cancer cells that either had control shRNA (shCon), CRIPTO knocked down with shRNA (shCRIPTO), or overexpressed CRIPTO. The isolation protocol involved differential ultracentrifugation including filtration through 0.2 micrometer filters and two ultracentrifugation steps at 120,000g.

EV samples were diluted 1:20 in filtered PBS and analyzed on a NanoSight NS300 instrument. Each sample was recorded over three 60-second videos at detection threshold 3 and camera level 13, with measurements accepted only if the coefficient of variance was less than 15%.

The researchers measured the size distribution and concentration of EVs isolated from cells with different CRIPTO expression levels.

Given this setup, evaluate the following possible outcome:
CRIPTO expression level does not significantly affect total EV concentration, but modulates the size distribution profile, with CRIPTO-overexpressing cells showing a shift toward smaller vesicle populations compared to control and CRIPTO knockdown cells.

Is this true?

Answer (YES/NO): NO